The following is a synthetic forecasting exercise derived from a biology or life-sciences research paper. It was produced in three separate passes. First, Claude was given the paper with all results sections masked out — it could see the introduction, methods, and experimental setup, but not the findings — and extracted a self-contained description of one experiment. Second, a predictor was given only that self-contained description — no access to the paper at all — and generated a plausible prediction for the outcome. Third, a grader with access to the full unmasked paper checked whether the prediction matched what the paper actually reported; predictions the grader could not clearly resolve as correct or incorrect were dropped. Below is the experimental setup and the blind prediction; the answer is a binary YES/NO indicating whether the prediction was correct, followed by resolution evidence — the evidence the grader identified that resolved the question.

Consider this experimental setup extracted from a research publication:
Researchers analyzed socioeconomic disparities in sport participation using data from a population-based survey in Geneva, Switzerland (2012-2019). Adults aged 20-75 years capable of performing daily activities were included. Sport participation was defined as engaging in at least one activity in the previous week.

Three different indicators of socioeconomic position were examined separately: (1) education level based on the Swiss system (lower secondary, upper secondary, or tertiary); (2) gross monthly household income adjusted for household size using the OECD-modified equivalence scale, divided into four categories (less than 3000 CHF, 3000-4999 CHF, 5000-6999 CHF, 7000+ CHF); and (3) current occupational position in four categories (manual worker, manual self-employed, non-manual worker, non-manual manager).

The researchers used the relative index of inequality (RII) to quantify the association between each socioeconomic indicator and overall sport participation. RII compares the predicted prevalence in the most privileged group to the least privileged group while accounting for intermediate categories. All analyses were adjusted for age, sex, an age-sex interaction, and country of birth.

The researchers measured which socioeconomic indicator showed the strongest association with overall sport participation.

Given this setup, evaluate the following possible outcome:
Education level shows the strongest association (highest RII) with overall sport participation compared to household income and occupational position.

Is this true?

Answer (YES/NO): NO